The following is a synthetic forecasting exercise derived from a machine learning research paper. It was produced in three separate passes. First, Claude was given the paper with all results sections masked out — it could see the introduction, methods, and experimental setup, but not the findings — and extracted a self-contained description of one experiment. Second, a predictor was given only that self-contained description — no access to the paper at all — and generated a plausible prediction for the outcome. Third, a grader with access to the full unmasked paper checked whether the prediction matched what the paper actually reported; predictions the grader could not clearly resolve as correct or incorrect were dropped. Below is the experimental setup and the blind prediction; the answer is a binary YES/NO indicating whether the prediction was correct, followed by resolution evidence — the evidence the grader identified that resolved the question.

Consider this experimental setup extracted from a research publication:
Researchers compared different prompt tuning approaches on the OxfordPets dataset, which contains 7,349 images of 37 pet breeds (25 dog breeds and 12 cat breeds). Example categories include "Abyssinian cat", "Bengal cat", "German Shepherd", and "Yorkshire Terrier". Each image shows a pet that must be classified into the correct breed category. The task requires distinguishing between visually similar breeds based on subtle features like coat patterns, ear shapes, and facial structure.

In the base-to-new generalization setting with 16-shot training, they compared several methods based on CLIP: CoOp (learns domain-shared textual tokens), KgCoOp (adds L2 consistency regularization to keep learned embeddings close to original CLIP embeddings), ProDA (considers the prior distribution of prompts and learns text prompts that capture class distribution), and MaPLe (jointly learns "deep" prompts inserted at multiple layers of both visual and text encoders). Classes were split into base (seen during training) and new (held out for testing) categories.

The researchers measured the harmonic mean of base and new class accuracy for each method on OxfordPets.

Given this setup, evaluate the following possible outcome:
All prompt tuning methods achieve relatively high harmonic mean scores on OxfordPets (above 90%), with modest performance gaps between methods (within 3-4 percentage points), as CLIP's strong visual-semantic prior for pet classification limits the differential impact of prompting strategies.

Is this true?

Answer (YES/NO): YES